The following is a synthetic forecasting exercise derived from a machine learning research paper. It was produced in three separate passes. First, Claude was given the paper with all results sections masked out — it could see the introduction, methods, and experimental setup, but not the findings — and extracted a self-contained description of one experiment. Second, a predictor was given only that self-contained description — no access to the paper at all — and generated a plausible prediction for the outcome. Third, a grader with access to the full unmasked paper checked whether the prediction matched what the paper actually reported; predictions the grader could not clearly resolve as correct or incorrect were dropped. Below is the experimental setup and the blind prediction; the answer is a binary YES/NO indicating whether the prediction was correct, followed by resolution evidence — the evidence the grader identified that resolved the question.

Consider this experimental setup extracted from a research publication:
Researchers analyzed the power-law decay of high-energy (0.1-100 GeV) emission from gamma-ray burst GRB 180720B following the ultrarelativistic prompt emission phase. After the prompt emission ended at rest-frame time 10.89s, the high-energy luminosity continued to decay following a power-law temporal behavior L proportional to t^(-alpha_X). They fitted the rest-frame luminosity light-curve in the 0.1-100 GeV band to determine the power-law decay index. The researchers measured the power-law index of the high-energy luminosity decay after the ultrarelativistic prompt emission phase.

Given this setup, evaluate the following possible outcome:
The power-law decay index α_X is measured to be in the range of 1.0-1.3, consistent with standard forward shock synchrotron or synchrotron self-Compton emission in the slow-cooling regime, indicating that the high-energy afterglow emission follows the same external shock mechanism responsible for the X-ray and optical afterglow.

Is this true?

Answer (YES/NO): NO